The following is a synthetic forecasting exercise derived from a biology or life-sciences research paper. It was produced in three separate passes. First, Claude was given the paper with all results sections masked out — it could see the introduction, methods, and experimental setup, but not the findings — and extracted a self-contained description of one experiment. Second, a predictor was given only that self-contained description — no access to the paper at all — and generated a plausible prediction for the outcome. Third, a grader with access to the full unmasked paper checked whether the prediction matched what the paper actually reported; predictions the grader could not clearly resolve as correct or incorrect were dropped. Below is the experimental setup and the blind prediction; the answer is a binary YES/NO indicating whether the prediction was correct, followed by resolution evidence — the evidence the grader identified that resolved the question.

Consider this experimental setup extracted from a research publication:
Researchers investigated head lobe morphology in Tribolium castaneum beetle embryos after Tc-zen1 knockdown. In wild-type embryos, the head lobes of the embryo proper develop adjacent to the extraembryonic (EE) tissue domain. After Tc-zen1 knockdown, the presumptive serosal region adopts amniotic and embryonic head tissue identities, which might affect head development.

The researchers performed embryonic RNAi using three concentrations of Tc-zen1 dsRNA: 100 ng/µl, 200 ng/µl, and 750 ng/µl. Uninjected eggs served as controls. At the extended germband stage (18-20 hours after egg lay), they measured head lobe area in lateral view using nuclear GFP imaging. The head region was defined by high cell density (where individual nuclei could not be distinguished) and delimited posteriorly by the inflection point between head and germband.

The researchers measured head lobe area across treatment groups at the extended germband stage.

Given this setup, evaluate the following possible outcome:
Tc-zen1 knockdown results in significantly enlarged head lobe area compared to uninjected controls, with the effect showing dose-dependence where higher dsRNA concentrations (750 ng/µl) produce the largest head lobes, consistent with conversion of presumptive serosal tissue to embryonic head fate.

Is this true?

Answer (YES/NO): NO